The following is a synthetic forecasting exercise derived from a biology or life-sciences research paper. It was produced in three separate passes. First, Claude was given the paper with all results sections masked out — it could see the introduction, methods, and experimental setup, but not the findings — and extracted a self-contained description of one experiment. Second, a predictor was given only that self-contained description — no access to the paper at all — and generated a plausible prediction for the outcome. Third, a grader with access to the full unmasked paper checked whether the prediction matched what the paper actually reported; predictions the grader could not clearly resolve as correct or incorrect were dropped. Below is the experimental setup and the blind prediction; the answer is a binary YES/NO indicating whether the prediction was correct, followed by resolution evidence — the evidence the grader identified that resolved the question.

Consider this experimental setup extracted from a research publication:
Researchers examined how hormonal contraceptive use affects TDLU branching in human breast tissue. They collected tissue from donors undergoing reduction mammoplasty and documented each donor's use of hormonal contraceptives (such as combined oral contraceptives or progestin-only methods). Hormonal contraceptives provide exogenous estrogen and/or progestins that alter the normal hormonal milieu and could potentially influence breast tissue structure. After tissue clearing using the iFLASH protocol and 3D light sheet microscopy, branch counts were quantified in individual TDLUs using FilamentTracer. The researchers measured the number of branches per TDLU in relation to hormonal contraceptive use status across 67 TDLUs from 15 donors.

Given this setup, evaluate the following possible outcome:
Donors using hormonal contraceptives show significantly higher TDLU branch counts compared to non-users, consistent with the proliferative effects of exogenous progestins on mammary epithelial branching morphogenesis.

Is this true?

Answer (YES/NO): NO